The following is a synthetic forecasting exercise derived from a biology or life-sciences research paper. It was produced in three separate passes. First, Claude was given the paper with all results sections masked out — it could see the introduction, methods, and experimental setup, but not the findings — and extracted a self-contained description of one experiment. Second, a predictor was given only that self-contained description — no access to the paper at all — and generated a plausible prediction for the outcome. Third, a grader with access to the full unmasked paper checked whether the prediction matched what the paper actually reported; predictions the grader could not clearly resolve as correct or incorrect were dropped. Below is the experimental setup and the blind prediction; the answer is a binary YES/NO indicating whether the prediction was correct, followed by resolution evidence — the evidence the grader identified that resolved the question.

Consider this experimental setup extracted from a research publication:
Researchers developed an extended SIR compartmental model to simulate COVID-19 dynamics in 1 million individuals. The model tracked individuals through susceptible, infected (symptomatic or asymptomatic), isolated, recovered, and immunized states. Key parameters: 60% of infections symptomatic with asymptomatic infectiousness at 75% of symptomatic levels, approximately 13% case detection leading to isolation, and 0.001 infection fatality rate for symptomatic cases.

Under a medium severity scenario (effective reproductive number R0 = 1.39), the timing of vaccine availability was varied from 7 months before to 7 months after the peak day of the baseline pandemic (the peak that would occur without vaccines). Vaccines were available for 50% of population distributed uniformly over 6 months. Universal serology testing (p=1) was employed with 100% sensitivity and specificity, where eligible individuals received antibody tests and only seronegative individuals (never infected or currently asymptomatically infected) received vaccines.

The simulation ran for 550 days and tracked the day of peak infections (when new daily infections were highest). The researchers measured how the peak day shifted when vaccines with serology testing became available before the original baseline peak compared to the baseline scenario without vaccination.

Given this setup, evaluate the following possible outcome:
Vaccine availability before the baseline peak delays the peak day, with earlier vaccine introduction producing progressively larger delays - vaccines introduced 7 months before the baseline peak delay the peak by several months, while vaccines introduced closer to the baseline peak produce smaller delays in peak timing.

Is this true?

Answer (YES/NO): NO